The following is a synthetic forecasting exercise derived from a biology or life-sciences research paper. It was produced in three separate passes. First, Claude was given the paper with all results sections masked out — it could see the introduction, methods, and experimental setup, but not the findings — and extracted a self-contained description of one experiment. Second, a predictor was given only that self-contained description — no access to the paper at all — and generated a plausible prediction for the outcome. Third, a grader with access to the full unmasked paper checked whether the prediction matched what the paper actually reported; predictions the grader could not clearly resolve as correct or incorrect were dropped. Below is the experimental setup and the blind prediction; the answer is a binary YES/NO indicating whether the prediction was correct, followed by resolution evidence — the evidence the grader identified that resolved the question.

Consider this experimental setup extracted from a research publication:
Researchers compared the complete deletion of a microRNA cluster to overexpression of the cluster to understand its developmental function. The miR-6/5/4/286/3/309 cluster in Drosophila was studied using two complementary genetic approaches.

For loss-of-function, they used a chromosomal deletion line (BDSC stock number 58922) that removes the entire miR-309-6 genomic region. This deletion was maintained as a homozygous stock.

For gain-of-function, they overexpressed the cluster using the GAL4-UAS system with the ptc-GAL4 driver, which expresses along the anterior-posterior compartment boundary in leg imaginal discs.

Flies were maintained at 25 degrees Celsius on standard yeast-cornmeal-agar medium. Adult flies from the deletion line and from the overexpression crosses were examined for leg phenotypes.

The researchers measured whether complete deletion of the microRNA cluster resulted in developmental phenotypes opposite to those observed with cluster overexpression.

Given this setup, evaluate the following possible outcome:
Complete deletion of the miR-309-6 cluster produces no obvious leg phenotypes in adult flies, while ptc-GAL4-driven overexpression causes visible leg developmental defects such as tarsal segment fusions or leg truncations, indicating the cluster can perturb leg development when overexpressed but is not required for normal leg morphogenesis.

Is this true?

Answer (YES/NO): YES